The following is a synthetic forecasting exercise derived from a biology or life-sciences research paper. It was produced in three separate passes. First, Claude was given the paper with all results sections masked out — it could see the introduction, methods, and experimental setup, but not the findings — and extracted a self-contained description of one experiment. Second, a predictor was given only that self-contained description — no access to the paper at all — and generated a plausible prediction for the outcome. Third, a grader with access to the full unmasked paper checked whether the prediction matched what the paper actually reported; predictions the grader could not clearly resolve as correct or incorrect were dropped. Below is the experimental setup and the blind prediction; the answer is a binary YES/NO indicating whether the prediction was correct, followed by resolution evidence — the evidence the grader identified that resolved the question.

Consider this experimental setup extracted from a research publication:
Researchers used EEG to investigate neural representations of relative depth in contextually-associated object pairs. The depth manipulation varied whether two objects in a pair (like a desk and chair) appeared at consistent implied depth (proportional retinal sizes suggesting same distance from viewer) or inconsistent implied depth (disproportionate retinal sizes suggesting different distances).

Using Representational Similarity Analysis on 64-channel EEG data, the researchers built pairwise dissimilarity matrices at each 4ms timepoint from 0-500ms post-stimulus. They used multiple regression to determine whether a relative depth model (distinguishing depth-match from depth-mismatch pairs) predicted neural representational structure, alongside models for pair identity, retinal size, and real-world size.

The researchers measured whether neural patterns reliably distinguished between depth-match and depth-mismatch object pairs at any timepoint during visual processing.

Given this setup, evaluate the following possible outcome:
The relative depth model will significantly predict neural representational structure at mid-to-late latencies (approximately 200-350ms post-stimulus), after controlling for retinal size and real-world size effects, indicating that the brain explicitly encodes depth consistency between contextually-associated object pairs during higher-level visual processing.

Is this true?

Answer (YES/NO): NO